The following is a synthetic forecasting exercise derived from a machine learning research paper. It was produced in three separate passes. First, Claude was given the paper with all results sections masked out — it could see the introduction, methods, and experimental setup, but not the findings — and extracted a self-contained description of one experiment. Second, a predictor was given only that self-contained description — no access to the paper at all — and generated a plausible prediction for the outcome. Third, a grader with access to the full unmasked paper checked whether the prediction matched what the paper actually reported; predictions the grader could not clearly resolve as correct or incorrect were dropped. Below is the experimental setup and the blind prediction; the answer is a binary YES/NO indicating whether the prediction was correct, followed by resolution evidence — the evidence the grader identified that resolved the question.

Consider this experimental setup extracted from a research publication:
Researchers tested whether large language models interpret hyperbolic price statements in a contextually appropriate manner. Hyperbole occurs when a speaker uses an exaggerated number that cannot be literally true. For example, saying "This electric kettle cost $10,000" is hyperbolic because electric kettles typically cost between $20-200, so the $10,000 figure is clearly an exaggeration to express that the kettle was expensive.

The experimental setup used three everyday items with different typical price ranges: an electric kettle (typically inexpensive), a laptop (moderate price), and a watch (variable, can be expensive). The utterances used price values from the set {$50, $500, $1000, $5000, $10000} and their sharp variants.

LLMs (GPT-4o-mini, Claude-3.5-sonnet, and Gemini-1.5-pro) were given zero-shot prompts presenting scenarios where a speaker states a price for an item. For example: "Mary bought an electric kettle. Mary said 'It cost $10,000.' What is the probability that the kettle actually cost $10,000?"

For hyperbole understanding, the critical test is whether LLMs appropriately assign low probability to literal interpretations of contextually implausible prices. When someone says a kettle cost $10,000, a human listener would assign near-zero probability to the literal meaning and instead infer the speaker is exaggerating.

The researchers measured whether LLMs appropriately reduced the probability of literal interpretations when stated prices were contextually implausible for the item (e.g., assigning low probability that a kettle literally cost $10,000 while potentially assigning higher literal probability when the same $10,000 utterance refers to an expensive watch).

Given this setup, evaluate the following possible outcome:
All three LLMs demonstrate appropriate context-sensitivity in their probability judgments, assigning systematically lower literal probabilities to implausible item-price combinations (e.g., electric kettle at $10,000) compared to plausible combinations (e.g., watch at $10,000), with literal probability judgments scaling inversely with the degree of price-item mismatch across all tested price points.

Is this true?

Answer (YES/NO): NO